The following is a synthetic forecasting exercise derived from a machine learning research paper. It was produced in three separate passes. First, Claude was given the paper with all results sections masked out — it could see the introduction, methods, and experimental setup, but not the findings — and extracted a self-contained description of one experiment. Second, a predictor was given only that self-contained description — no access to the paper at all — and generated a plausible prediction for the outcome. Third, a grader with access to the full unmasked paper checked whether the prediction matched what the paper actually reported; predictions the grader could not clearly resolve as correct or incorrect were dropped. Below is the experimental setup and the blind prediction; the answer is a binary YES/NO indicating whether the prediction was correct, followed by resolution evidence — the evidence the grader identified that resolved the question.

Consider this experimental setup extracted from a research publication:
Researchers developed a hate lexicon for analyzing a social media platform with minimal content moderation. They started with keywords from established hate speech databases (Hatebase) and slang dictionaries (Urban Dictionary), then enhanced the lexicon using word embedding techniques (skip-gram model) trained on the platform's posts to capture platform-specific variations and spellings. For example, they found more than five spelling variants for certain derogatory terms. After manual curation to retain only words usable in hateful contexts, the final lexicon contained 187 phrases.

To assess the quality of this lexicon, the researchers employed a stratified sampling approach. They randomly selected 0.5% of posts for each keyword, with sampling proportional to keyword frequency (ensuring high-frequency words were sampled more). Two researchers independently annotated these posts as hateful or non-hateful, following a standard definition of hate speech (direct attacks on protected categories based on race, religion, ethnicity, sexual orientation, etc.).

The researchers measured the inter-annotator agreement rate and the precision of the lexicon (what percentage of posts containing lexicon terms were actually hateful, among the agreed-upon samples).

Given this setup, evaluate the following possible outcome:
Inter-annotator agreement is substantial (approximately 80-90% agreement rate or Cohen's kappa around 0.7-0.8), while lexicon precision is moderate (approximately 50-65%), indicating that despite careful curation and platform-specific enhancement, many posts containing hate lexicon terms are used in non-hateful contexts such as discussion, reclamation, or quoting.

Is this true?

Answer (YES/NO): NO